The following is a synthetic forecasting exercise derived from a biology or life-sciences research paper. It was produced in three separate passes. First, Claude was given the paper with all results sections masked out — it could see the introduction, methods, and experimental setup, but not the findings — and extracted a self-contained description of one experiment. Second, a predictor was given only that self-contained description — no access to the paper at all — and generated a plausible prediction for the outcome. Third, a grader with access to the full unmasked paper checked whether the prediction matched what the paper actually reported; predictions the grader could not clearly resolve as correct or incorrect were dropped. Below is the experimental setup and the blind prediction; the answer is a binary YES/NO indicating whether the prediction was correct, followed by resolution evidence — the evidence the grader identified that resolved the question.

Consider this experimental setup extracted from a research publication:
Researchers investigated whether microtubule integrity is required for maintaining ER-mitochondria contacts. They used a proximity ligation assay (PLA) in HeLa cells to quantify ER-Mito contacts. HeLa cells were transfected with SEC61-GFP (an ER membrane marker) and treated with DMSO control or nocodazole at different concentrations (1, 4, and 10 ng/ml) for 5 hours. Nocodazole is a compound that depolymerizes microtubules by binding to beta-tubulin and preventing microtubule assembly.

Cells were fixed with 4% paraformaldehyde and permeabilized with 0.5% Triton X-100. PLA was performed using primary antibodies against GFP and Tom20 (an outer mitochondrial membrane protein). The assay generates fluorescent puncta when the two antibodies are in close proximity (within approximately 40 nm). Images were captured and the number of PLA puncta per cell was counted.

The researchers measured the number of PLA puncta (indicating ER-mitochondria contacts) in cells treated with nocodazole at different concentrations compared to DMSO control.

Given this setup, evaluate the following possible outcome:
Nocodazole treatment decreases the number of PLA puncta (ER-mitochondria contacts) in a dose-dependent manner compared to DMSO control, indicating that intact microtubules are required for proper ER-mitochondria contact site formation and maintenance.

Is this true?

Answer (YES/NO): NO